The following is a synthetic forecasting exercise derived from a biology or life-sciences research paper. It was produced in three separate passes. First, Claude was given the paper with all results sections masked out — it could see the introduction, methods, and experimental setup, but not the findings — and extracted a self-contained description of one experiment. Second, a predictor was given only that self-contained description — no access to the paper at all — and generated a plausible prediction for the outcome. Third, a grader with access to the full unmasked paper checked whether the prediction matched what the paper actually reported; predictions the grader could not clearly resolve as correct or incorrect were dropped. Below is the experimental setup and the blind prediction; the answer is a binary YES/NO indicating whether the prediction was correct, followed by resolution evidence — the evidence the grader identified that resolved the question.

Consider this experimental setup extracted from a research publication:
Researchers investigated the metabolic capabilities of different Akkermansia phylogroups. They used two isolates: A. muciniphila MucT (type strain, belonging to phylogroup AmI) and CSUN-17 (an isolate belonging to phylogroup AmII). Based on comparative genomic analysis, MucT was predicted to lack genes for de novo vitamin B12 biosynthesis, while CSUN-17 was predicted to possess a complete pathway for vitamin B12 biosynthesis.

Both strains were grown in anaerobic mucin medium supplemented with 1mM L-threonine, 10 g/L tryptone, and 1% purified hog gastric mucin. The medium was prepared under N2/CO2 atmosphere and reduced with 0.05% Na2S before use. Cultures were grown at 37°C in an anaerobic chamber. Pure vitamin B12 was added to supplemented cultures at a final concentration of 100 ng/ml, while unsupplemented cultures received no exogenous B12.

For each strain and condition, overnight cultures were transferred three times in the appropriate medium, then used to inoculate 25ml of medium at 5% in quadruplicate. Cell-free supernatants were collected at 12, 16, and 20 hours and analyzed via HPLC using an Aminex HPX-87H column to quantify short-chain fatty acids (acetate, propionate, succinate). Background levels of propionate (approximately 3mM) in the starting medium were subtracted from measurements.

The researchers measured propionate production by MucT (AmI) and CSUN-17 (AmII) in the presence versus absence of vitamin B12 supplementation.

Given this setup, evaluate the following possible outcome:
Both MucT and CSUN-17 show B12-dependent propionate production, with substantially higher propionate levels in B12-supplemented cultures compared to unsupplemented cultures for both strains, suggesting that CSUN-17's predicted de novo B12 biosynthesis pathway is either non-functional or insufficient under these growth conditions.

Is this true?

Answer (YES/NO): NO